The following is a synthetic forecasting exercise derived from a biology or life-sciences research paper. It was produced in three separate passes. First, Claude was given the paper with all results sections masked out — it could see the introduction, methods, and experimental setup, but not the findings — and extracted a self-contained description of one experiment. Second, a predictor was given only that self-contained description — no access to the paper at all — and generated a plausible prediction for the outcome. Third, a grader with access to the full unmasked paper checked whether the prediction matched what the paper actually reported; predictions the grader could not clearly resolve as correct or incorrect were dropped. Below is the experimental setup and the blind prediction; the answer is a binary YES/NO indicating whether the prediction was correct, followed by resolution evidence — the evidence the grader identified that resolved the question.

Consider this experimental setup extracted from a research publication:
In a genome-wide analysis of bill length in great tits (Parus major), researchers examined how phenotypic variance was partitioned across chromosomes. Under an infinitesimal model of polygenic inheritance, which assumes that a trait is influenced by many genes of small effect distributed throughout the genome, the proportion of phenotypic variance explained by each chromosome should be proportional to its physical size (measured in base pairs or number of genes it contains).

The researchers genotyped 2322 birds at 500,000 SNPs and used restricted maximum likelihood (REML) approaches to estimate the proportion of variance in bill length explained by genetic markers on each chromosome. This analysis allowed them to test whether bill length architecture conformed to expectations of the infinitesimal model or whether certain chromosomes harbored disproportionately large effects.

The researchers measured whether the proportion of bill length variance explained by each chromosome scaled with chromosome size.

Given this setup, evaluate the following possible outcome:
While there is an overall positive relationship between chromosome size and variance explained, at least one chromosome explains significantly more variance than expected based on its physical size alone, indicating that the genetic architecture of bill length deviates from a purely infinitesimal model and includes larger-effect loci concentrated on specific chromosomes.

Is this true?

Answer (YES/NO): NO